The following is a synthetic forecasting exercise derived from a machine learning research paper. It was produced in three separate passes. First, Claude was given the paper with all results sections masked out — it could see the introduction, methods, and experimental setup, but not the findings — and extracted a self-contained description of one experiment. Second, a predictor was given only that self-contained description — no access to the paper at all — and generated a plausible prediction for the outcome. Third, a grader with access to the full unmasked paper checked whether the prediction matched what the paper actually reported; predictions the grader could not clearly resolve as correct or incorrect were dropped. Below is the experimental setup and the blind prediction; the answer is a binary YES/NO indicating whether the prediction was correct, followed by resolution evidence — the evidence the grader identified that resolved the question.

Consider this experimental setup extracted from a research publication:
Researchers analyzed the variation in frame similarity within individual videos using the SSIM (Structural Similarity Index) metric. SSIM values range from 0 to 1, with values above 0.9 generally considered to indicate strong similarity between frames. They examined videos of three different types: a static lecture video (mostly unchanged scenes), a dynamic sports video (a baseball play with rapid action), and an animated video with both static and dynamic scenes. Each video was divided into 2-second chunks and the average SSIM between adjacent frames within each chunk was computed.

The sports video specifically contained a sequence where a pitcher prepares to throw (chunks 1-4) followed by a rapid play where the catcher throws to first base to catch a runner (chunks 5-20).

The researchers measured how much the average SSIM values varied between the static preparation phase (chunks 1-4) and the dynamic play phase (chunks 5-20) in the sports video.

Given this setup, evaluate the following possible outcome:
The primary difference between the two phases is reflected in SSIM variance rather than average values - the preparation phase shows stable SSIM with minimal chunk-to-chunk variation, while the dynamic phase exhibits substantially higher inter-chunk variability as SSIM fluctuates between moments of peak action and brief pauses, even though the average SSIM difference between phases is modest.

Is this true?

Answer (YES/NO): NO